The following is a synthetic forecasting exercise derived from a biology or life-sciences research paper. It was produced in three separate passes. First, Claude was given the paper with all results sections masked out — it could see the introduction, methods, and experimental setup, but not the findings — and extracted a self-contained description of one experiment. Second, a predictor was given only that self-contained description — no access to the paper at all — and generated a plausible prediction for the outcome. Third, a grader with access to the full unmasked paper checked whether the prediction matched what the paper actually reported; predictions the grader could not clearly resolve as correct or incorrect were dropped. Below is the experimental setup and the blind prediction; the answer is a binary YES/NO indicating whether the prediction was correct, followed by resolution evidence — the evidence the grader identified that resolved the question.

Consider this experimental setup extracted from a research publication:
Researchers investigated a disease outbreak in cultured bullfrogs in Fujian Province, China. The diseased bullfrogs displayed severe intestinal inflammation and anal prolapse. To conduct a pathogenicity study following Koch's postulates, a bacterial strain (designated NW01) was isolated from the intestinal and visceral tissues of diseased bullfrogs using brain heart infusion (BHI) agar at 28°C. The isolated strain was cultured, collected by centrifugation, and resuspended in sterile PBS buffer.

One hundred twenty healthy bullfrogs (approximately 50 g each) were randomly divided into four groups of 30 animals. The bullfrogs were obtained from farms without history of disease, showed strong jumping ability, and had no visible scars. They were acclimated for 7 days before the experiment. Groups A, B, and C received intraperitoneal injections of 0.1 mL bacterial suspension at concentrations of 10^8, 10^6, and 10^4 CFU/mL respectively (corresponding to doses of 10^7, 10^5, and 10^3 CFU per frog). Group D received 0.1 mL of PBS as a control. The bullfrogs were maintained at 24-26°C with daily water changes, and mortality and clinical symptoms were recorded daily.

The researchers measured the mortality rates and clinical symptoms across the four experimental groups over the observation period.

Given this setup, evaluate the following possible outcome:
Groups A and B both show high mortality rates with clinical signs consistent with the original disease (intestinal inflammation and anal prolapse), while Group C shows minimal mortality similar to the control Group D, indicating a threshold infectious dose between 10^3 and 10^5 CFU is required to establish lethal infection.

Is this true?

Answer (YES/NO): NO